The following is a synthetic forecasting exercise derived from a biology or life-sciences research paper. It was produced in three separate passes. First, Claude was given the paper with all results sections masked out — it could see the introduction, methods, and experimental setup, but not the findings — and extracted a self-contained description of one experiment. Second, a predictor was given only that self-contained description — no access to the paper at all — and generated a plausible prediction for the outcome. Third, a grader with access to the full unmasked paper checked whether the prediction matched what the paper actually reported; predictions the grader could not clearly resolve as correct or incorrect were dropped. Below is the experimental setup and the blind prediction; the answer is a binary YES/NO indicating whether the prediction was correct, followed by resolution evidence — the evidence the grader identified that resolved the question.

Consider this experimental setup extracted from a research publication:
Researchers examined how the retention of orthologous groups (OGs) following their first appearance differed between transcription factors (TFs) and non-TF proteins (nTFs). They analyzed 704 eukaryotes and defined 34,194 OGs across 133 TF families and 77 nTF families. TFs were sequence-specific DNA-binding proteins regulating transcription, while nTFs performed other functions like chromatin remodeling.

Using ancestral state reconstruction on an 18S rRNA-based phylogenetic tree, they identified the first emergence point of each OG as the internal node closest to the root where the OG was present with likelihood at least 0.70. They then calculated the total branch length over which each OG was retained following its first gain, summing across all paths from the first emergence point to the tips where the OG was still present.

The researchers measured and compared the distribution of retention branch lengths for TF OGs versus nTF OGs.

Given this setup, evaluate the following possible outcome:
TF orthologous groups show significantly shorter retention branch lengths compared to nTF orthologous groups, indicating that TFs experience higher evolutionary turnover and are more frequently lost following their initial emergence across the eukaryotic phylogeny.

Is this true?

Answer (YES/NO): YES